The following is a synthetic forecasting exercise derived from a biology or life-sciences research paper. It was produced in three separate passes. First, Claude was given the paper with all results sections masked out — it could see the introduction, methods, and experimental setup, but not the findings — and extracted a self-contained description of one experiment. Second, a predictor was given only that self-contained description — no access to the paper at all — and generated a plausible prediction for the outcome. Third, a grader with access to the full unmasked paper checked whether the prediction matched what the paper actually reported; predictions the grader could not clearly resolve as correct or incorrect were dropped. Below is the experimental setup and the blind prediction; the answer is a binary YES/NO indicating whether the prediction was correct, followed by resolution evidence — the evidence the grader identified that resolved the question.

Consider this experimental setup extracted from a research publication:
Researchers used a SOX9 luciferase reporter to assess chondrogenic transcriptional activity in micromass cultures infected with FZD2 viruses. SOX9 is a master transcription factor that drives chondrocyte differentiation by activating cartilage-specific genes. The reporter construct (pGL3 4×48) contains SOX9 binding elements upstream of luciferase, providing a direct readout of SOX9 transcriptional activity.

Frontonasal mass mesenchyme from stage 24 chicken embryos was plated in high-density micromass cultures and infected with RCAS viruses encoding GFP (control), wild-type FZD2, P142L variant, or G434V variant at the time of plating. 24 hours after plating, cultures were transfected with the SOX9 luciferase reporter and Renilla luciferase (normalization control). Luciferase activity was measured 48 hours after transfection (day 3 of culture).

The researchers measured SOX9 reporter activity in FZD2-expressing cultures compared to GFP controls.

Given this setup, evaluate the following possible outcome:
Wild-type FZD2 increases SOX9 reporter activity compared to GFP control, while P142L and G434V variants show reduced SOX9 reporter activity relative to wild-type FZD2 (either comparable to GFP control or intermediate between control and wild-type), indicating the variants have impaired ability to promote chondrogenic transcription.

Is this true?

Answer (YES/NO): NO